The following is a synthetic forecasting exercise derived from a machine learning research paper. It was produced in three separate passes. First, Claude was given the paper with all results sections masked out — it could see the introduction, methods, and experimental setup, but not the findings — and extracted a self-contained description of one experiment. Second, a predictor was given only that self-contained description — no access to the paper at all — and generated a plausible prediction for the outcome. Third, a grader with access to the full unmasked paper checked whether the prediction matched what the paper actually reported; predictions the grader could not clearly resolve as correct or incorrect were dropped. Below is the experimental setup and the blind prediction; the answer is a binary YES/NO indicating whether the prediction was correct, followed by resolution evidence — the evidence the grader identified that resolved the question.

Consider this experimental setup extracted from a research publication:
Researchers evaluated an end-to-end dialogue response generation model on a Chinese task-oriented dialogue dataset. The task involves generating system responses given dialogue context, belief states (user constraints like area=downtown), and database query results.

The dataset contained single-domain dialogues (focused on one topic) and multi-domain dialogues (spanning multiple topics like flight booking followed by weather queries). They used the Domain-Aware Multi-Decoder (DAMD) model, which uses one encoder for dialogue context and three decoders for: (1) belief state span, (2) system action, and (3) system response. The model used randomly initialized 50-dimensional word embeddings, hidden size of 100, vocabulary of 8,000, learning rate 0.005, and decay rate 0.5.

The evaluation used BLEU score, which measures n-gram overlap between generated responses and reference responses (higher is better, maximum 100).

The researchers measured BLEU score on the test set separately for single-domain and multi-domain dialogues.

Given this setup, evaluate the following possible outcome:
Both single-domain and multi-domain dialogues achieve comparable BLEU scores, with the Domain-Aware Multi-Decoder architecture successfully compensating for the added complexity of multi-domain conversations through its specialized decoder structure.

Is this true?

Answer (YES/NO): NO